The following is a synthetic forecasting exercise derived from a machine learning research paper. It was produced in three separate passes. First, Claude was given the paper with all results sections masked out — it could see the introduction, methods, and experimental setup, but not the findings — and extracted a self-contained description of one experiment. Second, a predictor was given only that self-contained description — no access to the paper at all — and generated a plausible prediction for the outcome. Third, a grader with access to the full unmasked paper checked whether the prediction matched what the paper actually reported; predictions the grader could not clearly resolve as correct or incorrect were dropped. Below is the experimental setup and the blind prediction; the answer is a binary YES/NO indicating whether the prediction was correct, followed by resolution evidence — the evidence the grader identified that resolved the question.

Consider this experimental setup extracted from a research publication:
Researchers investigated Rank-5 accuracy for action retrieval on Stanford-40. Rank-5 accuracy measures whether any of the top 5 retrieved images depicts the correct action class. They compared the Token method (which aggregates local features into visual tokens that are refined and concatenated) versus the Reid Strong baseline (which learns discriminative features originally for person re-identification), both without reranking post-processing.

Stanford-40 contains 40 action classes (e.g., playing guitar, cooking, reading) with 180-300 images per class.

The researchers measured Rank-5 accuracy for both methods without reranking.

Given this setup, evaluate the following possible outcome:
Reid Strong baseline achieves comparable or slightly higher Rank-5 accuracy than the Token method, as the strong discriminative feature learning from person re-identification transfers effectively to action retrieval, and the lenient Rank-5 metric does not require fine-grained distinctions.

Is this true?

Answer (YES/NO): NO